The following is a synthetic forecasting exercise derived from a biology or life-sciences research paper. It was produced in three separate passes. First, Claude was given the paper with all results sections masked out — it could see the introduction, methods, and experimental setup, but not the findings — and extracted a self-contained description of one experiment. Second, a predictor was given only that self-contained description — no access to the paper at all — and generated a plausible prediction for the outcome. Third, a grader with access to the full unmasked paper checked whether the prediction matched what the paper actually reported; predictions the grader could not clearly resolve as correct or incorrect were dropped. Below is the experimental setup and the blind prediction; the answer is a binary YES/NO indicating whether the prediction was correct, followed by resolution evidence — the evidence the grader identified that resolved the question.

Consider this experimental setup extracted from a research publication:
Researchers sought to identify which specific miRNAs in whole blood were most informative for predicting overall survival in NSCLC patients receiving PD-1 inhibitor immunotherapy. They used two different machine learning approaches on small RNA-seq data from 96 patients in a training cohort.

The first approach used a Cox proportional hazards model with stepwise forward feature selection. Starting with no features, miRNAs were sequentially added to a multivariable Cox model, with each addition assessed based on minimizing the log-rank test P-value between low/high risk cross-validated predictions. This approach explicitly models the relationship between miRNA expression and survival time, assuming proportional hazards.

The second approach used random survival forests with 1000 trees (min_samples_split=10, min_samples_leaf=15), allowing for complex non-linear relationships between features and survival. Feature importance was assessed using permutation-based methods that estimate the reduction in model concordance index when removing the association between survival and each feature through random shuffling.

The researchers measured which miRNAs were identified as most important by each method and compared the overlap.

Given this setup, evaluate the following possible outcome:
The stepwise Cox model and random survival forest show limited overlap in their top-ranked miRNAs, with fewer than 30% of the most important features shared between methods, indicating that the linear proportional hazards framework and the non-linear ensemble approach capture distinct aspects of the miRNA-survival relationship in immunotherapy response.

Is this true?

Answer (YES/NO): NO